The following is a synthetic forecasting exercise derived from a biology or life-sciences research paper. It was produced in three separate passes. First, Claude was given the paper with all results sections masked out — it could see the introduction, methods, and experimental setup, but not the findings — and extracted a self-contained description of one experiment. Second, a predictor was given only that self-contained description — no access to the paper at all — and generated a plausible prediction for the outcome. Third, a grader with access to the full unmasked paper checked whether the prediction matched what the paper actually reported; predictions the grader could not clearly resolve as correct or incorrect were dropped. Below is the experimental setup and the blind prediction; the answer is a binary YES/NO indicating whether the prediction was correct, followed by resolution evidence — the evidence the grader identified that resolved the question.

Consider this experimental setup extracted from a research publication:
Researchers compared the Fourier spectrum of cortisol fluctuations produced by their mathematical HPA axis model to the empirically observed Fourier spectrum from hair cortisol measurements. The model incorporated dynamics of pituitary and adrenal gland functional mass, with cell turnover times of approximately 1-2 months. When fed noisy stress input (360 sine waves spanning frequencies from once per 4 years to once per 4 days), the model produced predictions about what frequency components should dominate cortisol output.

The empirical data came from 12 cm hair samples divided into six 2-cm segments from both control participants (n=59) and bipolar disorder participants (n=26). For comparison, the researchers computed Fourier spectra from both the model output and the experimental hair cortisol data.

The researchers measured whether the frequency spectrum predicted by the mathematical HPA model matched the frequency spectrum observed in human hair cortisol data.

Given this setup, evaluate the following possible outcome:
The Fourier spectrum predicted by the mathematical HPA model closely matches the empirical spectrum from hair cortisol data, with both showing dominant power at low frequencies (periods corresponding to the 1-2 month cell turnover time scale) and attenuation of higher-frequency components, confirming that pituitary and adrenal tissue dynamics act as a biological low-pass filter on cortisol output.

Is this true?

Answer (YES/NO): NO